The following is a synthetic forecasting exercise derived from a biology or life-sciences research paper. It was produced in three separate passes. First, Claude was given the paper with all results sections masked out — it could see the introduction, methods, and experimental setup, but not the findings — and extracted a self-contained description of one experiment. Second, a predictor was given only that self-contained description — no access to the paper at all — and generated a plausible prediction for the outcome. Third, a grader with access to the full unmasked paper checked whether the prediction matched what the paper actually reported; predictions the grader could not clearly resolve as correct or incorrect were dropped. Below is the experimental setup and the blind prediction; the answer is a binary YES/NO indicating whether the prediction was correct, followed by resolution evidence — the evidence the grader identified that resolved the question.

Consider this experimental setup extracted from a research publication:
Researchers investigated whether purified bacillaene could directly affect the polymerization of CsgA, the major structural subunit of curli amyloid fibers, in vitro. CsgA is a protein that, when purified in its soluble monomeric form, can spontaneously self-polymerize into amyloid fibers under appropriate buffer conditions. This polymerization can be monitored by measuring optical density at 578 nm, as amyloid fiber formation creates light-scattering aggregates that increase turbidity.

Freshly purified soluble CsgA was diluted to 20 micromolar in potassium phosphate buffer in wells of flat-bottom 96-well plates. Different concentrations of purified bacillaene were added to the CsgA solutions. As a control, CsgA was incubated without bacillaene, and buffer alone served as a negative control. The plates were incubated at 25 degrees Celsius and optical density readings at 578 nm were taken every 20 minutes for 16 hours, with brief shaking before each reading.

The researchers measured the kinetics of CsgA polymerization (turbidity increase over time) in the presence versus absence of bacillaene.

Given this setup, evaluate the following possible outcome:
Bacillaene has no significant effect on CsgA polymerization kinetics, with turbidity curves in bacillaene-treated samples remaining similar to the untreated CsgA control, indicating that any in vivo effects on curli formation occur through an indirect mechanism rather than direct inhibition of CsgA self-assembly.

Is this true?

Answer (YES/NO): NO